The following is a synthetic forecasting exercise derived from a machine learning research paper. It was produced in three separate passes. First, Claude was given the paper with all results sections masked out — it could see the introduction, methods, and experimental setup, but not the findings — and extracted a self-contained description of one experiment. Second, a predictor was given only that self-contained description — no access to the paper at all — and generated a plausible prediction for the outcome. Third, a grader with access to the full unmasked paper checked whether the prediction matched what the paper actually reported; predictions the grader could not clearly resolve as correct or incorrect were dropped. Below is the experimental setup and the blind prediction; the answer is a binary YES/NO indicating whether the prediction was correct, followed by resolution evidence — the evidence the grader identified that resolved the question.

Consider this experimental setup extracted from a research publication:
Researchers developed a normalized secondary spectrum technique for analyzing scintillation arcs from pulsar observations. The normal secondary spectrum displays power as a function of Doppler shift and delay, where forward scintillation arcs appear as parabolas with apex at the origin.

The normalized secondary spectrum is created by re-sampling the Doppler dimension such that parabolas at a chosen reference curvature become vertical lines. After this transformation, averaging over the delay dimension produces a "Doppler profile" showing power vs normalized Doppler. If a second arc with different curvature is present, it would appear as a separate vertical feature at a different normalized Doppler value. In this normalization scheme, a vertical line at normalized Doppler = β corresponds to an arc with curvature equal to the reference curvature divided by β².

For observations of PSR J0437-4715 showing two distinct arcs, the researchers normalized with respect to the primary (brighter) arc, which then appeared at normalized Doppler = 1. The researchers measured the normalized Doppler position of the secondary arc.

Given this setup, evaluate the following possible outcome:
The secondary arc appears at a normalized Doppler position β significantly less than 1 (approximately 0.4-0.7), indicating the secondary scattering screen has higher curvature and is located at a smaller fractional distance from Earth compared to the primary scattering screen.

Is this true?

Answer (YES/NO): NO